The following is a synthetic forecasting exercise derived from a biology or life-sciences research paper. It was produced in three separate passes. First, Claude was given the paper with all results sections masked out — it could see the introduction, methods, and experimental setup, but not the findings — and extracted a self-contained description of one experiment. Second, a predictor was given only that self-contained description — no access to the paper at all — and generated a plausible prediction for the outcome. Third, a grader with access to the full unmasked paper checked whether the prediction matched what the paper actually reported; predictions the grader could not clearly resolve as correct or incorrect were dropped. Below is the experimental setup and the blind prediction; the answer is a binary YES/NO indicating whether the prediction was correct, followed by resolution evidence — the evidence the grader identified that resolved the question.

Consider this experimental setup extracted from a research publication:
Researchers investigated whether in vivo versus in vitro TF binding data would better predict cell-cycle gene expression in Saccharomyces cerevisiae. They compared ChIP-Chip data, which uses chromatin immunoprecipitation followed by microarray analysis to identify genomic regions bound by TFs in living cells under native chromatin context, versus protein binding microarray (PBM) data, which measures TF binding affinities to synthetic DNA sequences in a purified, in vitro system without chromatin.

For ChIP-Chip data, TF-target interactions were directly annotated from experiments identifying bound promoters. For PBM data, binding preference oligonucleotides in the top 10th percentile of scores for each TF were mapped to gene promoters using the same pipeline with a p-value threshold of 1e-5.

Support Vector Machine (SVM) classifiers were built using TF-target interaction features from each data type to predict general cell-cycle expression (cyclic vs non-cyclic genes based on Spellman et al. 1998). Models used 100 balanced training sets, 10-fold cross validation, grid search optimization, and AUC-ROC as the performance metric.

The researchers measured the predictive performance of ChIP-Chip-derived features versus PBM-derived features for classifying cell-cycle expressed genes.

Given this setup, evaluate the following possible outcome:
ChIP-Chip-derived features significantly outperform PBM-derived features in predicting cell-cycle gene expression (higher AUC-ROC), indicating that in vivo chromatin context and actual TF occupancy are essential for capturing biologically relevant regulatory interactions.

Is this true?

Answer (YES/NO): YES